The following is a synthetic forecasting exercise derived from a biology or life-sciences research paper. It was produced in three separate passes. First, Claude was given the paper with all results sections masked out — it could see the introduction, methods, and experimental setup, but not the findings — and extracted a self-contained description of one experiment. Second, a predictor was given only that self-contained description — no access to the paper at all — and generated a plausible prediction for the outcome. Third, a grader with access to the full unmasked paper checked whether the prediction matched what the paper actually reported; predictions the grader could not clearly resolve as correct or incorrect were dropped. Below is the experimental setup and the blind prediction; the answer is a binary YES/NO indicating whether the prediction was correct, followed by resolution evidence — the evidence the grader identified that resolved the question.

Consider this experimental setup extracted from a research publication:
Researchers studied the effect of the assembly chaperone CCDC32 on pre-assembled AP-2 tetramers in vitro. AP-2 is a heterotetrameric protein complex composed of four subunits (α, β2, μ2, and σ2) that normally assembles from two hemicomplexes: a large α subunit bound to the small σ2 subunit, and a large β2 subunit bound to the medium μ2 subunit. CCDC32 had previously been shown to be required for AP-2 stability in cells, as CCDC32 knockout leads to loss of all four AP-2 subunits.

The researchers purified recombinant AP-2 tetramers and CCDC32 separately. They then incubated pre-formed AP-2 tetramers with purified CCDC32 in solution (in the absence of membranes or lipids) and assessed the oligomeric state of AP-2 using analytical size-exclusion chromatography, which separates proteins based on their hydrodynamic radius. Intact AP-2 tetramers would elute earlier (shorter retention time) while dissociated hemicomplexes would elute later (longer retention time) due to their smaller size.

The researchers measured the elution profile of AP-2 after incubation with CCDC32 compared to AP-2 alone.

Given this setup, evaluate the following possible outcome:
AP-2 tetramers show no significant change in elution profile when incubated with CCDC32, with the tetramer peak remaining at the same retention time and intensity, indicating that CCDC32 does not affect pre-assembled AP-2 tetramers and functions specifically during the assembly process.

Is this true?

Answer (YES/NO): NO